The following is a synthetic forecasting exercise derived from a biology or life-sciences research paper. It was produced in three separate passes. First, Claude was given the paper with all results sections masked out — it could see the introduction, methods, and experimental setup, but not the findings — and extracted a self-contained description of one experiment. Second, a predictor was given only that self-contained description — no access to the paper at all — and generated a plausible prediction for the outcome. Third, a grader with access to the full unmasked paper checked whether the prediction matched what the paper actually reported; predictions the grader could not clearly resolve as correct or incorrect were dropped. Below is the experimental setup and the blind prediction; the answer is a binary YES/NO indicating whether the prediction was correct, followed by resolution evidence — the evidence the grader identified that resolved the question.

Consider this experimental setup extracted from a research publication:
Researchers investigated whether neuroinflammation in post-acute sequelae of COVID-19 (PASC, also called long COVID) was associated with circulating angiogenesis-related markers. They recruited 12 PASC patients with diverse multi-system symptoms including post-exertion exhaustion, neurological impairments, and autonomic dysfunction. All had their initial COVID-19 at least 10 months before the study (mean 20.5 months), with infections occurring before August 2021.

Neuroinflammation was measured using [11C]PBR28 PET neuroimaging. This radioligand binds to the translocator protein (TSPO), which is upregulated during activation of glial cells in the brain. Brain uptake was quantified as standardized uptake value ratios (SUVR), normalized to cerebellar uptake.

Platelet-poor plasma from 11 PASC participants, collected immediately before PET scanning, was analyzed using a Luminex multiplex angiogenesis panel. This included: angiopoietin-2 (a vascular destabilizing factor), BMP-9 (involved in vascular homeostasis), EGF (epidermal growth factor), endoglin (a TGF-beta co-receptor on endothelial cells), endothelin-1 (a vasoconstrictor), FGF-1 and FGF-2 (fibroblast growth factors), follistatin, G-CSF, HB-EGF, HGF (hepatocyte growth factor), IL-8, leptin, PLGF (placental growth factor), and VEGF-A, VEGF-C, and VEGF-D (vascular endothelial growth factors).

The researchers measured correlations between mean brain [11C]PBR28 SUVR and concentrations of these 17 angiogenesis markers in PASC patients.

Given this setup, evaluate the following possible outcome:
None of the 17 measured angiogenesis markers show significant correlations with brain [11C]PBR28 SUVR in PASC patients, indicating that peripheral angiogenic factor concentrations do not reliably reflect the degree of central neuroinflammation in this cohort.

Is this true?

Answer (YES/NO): YES